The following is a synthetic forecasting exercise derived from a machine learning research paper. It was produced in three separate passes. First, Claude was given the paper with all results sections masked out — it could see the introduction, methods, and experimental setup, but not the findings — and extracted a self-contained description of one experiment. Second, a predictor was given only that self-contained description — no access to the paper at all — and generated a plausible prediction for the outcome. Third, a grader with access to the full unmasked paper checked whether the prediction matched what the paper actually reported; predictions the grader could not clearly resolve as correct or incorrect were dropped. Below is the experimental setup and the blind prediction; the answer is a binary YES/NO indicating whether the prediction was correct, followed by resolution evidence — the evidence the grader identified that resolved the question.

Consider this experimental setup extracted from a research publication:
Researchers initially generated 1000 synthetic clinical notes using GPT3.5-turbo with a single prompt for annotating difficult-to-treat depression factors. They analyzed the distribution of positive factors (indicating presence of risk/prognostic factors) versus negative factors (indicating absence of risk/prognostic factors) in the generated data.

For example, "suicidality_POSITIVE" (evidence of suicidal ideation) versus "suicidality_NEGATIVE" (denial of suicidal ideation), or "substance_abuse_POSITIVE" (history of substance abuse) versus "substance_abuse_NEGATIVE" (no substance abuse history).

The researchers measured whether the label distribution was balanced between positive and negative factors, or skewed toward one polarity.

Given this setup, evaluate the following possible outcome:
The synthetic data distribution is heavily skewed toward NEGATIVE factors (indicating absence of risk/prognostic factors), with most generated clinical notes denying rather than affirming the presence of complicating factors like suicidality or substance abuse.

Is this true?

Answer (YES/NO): NO